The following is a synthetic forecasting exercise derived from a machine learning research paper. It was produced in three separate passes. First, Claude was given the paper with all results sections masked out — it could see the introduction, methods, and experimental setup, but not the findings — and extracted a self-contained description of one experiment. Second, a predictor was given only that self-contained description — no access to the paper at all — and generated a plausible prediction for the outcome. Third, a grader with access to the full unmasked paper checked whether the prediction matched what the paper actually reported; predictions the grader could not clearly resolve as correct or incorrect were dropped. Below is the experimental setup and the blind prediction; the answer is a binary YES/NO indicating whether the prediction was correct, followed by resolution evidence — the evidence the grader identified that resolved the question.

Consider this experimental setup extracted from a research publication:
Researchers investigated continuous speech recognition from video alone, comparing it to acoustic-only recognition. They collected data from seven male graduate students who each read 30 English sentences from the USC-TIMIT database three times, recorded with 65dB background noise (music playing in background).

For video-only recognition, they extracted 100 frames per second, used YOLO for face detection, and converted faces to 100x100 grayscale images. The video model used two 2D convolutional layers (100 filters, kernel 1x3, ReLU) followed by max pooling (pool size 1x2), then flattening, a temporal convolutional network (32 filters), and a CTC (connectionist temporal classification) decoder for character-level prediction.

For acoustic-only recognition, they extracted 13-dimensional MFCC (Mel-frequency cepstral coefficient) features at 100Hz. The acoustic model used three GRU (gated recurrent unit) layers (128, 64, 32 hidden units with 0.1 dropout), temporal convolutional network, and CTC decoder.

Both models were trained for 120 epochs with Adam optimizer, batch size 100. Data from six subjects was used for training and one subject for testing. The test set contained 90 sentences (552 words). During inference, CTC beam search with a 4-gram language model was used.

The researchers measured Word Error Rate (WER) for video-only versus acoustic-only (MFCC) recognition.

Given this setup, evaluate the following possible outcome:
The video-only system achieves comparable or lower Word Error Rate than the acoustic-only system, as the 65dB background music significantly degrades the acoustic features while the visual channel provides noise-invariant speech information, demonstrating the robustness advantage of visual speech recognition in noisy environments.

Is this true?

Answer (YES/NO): NO